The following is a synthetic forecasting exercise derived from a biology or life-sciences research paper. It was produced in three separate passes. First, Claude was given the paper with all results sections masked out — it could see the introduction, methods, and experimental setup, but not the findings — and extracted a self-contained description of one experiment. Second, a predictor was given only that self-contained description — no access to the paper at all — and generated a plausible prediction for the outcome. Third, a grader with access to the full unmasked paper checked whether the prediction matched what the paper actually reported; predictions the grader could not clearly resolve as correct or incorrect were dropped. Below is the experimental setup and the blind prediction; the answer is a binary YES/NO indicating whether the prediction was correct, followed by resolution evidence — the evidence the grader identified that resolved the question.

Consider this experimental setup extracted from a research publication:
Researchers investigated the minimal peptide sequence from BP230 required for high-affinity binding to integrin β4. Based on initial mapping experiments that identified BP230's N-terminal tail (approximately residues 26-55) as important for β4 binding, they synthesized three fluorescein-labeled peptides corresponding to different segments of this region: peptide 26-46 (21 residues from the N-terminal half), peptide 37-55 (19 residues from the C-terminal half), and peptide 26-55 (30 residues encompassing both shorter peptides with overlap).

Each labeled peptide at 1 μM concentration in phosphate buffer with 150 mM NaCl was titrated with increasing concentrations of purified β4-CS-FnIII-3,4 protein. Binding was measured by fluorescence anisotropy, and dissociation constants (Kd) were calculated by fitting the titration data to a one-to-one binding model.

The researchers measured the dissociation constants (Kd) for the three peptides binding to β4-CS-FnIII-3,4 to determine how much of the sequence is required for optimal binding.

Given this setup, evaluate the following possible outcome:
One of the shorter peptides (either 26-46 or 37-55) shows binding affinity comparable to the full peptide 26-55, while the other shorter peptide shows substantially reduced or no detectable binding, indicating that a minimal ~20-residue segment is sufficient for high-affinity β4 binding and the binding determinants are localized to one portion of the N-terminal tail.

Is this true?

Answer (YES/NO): NO